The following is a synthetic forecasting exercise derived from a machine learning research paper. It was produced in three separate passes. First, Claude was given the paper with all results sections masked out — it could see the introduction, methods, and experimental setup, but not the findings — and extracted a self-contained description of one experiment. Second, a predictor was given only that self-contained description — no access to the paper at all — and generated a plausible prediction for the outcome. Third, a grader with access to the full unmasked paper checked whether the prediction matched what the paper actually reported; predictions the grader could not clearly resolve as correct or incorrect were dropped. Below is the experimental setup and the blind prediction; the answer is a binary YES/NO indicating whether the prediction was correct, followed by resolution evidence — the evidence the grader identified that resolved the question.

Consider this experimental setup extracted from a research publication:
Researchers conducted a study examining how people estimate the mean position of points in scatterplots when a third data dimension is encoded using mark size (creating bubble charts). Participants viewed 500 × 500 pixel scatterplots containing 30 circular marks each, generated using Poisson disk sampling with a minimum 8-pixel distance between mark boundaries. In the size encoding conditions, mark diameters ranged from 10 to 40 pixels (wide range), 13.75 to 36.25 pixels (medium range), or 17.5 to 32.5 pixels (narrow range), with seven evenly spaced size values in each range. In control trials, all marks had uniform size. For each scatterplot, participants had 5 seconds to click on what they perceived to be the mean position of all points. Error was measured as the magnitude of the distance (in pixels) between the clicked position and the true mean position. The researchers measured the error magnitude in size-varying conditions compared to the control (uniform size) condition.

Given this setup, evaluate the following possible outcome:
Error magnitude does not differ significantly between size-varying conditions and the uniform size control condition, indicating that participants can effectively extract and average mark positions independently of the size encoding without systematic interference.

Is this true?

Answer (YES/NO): NO